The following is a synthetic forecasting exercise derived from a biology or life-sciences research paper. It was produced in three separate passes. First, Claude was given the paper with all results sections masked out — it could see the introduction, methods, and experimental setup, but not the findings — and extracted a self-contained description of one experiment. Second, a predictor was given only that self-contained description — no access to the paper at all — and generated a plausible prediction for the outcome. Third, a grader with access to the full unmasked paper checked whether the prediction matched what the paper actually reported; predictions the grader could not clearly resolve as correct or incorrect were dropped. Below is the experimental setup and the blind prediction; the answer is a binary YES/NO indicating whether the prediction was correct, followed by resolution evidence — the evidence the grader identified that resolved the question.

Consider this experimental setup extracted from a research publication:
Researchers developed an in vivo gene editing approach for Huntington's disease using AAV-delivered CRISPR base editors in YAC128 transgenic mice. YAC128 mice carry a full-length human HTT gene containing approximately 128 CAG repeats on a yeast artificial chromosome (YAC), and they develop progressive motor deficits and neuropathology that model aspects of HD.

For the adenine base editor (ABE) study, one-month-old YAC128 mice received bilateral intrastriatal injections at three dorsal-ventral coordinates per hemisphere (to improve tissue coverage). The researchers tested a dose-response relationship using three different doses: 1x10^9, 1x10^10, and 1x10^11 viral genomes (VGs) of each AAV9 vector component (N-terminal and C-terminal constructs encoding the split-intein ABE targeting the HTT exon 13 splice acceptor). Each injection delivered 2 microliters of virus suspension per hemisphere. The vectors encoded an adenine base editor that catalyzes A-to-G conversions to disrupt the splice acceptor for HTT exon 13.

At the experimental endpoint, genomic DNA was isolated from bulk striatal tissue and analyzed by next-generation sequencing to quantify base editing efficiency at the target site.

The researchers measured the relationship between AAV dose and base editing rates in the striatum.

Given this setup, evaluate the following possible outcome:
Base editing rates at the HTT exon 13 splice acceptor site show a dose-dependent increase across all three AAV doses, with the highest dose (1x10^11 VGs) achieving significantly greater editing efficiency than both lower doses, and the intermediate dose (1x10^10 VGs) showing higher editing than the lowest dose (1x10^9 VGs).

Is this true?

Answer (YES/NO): YES